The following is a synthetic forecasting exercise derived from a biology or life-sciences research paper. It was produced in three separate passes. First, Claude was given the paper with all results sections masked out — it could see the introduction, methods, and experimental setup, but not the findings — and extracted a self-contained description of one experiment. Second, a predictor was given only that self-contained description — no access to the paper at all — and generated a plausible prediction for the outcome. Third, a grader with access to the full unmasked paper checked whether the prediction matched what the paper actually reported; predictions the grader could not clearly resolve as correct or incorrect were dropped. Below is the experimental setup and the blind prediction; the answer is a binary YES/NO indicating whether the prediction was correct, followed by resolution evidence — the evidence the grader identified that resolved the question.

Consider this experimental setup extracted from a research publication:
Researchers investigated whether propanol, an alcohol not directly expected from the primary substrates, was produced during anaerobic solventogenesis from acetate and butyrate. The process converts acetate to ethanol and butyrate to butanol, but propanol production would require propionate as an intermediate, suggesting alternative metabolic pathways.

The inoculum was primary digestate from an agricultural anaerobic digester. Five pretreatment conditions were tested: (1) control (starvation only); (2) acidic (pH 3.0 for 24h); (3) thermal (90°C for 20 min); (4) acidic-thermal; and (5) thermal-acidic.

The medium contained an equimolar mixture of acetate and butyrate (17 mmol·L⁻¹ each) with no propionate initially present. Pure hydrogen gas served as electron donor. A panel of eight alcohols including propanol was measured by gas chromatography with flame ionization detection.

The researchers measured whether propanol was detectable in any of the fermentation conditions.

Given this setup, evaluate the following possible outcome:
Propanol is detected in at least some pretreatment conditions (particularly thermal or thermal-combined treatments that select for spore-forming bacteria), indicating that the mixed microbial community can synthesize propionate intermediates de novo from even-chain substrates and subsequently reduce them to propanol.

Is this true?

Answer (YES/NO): NO